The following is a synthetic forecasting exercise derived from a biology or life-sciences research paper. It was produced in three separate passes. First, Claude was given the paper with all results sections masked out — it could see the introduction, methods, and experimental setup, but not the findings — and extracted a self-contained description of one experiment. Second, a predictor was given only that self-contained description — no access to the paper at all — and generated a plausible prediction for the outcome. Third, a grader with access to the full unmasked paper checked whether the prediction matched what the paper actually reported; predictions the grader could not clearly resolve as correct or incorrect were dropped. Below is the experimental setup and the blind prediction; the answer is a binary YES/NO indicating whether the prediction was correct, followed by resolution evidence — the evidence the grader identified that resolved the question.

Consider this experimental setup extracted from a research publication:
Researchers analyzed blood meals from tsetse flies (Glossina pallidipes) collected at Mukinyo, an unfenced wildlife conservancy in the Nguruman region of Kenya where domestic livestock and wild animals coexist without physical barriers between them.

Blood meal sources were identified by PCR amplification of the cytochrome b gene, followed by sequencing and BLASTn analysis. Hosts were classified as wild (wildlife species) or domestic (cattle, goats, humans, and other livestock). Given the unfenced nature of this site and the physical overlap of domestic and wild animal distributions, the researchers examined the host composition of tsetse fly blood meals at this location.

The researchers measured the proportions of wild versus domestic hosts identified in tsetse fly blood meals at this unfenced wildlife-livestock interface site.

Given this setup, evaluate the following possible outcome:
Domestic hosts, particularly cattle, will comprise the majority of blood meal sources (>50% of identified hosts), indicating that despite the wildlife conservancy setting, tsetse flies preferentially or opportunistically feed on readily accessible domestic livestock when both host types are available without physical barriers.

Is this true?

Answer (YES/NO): NO